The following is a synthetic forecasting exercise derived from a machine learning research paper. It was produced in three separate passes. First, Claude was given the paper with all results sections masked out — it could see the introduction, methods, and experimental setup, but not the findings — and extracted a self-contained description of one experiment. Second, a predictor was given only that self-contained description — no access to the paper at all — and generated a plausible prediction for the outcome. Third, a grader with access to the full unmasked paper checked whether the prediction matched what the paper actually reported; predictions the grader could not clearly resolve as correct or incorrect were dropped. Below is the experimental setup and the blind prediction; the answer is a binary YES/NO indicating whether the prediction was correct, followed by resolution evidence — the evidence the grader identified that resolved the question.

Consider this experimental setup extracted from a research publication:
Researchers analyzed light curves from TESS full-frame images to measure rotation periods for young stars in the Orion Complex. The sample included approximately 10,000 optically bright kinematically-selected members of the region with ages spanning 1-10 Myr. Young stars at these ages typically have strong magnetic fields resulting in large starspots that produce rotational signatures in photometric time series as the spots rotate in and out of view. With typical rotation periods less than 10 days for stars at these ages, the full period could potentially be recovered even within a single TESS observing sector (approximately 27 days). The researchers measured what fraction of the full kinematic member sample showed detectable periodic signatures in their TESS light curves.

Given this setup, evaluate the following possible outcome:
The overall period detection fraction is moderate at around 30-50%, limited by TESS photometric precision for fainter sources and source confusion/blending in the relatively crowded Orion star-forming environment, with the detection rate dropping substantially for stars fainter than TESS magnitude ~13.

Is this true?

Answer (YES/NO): NO